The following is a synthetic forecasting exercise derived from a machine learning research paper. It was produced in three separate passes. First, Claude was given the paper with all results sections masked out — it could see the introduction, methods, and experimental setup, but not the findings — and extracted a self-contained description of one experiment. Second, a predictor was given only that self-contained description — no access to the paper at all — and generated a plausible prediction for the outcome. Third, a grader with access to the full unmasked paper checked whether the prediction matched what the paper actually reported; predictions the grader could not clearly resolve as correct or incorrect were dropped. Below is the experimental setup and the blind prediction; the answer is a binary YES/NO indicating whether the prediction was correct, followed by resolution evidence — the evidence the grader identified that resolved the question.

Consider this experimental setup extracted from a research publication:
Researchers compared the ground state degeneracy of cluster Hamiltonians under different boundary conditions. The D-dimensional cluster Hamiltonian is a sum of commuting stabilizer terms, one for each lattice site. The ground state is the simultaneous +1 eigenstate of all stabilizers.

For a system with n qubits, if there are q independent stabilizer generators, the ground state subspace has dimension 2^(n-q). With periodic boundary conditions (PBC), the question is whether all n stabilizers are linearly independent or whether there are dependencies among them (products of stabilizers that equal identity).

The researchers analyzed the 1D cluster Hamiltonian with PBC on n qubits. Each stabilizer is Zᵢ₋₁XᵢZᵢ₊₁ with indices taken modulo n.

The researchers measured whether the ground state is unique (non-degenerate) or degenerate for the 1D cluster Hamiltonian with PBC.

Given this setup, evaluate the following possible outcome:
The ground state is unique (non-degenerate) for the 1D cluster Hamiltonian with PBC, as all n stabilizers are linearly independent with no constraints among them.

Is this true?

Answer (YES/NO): YES